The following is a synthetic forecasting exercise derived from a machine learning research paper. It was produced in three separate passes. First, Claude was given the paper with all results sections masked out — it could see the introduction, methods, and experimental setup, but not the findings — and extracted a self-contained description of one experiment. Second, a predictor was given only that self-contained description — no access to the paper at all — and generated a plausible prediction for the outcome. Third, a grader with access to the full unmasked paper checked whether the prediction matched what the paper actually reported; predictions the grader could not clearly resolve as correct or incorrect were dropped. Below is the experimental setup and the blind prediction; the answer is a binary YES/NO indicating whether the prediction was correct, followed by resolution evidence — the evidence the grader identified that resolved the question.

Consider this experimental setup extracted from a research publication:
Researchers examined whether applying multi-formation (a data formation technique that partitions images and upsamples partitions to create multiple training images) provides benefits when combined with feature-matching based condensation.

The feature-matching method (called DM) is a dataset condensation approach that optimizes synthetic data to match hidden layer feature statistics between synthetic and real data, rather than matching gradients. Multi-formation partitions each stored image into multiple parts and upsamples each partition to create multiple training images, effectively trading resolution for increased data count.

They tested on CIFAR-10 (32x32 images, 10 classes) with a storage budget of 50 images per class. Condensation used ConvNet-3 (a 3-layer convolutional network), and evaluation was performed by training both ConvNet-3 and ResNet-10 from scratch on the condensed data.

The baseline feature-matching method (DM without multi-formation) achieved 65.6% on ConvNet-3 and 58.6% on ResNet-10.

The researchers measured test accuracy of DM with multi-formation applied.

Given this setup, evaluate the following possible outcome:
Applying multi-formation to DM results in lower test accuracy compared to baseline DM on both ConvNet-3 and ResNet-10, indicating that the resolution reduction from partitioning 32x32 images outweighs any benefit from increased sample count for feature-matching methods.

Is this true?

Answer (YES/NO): NO